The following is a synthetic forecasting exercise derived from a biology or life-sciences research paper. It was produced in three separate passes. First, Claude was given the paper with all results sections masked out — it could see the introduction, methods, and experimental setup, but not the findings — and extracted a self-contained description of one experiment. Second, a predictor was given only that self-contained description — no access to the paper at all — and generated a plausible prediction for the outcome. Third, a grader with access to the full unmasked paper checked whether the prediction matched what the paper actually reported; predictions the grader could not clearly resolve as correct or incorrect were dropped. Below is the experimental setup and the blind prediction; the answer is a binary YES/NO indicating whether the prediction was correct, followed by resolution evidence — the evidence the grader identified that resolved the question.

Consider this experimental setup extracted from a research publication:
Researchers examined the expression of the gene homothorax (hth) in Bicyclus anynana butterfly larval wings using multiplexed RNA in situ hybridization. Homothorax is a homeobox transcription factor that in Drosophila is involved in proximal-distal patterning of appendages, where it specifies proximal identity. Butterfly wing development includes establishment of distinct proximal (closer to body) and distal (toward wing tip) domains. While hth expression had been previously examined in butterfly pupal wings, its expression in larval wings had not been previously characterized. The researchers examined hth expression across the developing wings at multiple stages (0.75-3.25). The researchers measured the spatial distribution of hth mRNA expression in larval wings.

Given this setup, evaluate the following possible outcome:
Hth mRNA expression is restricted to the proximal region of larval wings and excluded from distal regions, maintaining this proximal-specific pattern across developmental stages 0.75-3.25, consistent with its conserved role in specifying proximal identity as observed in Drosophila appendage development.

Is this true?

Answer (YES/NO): YES